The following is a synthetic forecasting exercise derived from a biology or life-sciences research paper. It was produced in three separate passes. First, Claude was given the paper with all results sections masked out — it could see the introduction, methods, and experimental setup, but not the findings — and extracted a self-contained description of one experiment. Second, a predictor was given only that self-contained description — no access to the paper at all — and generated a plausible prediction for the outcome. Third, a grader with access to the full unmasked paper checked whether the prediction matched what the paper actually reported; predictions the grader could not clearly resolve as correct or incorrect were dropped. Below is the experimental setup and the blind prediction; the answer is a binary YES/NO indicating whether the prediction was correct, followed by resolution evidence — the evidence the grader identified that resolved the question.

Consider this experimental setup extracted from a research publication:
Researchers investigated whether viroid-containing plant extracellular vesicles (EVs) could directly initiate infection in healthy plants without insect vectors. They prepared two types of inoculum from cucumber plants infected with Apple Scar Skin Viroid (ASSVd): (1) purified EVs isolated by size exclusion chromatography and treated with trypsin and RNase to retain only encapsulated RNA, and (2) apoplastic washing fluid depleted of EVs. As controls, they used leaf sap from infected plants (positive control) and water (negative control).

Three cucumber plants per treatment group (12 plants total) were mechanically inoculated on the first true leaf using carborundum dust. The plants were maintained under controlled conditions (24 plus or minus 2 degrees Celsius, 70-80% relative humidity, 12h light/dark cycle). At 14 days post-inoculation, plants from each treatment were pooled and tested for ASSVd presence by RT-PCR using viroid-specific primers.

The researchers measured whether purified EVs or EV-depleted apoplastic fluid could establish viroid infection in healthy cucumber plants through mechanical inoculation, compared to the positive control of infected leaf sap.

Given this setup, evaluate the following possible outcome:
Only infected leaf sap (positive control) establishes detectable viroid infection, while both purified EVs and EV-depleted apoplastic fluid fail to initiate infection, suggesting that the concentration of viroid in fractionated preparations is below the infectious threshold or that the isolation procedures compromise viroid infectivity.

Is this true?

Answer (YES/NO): NO